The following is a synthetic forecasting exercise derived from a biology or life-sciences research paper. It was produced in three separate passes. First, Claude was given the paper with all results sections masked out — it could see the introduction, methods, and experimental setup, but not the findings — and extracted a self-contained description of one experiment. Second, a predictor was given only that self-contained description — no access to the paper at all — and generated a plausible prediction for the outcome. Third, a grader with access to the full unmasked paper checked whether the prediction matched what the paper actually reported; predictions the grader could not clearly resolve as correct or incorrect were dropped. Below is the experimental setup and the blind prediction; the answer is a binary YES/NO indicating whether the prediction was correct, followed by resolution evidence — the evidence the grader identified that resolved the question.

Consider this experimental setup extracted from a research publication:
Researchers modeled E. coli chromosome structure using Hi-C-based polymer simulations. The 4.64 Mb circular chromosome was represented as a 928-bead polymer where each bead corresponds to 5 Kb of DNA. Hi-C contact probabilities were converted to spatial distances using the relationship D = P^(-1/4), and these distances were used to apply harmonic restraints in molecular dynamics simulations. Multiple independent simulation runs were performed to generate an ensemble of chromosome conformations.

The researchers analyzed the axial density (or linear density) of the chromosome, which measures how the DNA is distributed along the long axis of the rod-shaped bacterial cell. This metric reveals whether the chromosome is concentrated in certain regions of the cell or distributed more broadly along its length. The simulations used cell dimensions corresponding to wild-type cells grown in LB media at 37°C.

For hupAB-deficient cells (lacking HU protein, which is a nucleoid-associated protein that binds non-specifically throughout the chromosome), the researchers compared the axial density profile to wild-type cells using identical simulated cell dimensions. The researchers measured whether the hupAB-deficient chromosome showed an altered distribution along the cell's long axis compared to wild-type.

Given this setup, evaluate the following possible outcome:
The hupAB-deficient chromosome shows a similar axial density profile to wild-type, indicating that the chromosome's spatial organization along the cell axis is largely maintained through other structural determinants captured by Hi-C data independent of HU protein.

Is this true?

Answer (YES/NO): NO